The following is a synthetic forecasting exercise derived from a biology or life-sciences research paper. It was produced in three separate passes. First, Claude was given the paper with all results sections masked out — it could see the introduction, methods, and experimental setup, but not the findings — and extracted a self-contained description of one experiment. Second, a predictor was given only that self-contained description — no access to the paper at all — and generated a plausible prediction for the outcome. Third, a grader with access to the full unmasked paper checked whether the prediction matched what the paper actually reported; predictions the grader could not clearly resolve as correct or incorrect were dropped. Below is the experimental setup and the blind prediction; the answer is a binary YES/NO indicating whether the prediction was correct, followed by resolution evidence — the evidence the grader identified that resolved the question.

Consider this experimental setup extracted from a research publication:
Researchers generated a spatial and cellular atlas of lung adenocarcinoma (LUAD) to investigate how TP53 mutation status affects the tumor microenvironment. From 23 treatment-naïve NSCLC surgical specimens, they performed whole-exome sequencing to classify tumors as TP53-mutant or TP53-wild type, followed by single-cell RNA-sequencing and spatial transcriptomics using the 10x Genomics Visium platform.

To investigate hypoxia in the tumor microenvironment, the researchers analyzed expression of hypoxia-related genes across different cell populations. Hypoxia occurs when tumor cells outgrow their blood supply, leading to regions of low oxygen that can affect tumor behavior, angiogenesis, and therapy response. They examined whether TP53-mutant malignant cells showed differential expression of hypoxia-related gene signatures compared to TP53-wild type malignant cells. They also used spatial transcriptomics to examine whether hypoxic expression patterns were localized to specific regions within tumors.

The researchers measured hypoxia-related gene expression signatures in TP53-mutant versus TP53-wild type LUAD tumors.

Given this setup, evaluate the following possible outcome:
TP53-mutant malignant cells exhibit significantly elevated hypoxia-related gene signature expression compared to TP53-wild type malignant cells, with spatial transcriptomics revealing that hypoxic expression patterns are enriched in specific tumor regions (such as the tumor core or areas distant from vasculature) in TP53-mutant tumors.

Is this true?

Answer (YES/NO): YES